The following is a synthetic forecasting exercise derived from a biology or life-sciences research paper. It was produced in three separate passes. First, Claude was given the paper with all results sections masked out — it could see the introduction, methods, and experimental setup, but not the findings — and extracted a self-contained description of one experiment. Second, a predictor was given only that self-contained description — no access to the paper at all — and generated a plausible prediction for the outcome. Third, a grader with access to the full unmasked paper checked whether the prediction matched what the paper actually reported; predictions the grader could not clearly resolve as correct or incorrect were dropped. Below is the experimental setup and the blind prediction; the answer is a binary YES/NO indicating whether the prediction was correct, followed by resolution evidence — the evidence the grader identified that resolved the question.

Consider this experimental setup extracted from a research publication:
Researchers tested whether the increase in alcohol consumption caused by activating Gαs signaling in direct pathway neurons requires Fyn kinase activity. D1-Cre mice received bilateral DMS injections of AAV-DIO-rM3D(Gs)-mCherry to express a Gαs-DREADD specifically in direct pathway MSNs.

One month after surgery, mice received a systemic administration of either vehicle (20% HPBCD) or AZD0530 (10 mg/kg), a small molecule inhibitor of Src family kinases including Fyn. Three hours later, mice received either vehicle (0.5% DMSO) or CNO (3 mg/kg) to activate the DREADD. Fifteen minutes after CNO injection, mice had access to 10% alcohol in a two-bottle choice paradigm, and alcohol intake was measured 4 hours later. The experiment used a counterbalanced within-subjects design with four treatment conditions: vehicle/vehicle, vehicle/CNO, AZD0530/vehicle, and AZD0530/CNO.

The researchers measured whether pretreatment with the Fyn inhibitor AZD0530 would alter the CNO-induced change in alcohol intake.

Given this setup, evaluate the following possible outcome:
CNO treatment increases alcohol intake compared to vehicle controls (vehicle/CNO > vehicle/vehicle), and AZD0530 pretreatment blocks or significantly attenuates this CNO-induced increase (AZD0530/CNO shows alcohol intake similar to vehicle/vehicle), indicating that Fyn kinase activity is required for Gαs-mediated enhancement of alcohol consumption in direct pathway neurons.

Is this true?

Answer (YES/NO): YES